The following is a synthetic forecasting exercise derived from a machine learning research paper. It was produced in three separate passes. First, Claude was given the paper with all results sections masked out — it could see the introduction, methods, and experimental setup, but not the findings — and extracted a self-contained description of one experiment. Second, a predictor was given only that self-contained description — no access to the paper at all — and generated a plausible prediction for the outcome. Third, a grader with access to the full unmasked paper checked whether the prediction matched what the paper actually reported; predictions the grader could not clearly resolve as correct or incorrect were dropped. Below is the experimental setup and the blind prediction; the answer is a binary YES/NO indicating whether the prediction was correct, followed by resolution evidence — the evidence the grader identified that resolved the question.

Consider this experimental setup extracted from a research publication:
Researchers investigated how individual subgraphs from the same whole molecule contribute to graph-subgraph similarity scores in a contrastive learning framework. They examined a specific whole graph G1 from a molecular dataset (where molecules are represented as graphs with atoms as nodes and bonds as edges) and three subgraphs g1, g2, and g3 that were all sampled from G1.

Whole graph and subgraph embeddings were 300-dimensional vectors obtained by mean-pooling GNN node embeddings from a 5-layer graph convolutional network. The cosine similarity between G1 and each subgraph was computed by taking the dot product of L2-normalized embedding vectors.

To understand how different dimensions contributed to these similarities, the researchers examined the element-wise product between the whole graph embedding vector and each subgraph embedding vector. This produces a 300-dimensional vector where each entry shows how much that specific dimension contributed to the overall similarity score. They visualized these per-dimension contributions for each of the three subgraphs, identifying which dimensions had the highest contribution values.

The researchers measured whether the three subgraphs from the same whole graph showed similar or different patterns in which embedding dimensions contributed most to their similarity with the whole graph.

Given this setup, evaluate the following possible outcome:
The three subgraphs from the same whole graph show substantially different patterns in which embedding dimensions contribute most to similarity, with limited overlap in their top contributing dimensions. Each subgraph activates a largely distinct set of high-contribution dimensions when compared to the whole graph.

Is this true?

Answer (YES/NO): YES